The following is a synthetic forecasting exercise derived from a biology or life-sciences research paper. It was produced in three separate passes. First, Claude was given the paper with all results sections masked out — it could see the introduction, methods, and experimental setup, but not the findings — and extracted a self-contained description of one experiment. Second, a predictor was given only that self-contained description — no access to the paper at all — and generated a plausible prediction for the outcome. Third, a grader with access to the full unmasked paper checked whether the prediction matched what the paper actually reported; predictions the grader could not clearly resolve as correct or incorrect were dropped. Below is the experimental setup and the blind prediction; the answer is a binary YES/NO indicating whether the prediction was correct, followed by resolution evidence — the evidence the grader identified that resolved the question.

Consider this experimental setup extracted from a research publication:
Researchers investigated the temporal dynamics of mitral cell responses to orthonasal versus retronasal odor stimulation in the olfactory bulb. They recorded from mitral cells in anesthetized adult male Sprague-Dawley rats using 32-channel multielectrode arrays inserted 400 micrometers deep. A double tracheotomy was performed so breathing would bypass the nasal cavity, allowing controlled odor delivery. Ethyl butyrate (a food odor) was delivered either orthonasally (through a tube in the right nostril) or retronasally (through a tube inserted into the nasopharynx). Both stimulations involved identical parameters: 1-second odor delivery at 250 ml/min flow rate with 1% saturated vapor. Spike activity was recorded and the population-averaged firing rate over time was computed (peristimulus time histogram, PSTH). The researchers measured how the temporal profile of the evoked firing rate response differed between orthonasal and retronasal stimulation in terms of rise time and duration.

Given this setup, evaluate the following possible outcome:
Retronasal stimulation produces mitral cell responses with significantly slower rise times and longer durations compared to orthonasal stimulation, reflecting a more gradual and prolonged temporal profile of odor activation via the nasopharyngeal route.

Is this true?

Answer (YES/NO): YES